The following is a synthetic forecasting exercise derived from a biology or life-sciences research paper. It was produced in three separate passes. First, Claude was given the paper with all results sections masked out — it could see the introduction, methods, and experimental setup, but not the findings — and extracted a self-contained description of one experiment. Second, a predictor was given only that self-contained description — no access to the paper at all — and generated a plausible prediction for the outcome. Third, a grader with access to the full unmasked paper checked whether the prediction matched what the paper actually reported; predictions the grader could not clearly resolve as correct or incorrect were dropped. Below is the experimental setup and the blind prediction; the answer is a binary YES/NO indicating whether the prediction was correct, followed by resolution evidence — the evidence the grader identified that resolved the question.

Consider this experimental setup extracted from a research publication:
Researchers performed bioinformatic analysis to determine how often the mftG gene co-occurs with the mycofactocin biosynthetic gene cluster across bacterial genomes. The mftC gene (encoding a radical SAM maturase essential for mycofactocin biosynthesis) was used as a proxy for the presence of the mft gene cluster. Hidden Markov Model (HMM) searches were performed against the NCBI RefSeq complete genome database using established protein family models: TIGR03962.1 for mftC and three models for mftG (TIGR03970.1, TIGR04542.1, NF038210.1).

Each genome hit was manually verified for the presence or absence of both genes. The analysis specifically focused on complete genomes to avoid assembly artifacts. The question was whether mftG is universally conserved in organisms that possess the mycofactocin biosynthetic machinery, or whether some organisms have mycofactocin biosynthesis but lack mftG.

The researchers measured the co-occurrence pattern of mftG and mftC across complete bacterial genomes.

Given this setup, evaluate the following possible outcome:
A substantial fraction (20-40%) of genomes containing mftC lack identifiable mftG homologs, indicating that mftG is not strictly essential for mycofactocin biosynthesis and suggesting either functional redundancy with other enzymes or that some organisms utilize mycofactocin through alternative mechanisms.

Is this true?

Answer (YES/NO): YES